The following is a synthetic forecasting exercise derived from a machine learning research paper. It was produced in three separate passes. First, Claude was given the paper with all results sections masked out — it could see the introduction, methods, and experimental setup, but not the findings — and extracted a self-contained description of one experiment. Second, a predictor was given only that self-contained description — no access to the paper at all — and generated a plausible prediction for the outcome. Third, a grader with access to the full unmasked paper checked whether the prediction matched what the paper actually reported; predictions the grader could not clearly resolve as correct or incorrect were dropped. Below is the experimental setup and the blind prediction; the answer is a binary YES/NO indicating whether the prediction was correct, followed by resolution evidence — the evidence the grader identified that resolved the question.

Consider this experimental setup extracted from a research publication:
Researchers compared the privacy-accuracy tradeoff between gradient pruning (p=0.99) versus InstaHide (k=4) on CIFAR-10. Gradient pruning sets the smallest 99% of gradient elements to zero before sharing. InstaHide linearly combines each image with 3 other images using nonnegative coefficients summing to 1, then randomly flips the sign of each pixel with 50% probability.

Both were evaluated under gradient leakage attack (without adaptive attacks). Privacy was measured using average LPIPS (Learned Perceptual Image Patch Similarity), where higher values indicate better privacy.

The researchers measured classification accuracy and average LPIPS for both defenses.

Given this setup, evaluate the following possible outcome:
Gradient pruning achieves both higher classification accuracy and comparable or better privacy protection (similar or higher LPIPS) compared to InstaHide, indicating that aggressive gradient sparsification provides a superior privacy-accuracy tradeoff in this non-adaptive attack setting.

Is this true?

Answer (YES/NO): NO